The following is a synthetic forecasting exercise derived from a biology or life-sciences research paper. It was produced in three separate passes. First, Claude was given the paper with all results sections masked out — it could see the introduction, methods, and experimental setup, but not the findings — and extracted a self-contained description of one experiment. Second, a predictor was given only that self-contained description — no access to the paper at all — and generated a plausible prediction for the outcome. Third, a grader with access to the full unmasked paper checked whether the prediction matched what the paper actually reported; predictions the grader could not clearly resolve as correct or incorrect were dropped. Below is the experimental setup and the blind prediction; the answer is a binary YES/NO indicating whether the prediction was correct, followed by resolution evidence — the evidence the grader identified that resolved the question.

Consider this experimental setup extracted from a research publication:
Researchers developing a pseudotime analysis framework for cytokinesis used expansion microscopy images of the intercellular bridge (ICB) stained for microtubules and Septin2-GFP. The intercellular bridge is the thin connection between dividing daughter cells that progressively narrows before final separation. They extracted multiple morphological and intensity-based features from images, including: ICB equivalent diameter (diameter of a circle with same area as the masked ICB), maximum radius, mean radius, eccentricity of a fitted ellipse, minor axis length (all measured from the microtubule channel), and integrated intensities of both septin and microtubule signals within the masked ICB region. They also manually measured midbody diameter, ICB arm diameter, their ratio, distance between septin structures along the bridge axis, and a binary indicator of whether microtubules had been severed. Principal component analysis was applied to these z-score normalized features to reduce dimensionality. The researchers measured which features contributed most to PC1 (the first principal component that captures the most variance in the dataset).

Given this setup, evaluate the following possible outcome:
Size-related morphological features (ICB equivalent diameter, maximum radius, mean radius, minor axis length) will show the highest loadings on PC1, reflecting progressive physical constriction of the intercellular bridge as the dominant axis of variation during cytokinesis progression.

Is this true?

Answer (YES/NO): NO